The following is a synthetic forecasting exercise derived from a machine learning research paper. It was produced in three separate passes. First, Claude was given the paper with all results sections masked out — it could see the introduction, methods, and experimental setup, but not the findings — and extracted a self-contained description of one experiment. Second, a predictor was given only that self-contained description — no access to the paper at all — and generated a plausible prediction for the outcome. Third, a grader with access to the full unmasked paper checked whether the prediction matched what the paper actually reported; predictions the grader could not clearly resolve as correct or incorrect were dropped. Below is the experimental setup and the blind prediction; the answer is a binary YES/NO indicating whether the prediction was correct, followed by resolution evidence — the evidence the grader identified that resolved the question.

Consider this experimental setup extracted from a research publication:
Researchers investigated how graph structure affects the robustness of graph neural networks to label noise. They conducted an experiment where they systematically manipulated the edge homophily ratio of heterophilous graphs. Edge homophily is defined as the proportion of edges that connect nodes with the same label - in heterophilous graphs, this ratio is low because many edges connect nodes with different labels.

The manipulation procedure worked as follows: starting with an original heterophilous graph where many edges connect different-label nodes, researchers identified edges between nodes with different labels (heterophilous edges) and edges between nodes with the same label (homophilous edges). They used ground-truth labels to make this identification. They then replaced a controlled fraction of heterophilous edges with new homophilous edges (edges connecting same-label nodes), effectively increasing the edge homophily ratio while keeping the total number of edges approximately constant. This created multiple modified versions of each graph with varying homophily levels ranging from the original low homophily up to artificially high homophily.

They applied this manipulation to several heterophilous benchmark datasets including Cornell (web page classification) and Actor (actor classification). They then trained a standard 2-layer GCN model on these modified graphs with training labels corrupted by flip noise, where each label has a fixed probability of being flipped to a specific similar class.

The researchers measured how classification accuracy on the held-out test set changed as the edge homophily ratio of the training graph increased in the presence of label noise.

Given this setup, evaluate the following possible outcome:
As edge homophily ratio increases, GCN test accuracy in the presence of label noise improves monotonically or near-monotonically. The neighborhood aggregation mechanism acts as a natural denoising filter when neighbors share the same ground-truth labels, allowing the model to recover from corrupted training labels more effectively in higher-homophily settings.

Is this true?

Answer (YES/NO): YES